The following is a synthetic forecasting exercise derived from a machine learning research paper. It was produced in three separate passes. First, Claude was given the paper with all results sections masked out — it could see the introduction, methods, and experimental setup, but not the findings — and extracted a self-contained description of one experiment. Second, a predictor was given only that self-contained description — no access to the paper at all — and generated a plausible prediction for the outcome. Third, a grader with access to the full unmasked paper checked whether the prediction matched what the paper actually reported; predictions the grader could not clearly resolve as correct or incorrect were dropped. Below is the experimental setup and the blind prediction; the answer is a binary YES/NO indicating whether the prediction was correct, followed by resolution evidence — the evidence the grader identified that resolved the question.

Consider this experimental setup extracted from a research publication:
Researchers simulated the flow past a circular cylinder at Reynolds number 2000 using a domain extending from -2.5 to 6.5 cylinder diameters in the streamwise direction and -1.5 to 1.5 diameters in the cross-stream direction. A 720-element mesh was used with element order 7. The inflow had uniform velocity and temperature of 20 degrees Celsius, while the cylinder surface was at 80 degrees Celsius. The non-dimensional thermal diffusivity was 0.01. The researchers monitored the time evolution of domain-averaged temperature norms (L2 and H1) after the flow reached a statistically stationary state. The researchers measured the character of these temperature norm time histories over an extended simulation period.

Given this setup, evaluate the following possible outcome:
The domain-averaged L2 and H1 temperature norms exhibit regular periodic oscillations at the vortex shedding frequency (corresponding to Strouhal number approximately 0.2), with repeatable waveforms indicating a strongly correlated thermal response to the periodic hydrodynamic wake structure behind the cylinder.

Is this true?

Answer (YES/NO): NO